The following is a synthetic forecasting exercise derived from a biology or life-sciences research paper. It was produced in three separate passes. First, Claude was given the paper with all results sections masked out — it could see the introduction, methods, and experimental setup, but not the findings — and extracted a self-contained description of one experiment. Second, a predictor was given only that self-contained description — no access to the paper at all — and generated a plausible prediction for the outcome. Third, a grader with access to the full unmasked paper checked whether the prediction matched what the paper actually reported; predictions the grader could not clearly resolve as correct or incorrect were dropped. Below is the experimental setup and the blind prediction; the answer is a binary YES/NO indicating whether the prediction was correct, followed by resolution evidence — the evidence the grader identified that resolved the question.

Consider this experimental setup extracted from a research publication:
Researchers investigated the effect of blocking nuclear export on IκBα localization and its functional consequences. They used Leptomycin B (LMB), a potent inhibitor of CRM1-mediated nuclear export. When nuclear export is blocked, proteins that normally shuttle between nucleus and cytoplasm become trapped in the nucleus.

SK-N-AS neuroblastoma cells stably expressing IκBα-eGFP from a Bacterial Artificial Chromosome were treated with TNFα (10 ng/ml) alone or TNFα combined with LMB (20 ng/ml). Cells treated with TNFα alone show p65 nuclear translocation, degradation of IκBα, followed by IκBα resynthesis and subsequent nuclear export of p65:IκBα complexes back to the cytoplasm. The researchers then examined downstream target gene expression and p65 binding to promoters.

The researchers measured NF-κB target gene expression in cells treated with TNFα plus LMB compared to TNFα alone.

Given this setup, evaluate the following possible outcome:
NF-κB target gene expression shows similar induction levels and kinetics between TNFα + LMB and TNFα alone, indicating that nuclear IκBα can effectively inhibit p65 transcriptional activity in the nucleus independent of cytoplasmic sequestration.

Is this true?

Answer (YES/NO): NO